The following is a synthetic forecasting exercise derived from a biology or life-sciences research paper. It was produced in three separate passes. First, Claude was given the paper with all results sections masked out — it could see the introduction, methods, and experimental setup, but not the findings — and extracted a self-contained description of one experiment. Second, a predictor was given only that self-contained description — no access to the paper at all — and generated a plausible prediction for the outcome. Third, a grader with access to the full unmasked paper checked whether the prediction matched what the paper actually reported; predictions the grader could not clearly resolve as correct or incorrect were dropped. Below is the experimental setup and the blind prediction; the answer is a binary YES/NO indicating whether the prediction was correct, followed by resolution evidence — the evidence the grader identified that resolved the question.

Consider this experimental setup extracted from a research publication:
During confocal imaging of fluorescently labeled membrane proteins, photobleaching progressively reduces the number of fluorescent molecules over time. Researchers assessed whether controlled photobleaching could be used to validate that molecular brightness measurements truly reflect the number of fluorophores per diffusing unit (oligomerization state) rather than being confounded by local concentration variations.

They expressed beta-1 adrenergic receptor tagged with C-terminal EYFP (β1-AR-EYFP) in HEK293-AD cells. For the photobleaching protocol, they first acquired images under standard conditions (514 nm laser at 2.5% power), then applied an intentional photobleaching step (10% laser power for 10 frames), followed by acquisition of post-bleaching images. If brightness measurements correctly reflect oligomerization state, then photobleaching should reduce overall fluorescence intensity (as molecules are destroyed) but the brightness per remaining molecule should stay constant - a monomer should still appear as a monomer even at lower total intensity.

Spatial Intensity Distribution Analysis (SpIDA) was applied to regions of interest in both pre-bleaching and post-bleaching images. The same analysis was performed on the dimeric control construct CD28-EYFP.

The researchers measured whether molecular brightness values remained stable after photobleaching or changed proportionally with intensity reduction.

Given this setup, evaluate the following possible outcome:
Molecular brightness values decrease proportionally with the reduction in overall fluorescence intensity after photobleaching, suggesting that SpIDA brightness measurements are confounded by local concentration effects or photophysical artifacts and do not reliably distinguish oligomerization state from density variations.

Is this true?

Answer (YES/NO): NO